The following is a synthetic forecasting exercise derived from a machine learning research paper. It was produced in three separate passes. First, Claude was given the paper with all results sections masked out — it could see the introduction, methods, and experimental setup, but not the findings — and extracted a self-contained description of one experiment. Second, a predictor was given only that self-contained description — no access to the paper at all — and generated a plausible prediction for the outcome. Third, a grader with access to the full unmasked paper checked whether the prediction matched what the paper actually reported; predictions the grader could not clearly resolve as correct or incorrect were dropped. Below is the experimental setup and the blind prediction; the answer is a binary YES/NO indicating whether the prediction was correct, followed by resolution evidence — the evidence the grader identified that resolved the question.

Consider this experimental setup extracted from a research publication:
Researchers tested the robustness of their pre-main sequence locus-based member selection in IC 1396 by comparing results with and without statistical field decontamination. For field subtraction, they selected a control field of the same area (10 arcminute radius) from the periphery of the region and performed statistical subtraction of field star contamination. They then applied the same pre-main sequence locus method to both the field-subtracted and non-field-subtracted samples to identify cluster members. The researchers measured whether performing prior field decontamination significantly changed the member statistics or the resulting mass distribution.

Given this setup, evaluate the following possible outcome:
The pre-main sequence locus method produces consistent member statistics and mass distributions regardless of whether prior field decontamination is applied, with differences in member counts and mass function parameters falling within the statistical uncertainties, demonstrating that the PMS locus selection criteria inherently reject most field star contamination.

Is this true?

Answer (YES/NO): YES